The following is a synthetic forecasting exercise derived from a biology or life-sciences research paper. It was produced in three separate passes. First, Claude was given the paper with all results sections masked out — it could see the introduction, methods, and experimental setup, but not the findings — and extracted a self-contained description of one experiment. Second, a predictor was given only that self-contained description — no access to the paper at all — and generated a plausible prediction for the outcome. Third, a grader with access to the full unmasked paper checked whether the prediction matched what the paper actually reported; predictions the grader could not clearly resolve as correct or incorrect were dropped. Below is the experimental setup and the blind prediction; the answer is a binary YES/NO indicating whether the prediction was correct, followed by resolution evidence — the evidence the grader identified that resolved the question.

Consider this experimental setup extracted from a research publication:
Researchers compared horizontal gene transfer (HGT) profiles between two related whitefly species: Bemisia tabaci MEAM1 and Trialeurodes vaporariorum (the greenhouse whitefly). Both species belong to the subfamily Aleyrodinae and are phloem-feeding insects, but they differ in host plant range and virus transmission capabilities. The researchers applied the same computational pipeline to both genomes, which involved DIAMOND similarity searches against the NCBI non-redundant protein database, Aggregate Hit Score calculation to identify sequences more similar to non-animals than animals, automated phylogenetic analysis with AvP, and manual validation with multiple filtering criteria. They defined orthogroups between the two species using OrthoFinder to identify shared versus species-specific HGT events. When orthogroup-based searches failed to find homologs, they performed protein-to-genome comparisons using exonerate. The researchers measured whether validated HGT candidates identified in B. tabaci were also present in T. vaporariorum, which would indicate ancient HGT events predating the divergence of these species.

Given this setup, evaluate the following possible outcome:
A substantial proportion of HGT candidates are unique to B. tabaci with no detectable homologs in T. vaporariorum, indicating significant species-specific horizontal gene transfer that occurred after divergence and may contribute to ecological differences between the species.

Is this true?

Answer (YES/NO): YES